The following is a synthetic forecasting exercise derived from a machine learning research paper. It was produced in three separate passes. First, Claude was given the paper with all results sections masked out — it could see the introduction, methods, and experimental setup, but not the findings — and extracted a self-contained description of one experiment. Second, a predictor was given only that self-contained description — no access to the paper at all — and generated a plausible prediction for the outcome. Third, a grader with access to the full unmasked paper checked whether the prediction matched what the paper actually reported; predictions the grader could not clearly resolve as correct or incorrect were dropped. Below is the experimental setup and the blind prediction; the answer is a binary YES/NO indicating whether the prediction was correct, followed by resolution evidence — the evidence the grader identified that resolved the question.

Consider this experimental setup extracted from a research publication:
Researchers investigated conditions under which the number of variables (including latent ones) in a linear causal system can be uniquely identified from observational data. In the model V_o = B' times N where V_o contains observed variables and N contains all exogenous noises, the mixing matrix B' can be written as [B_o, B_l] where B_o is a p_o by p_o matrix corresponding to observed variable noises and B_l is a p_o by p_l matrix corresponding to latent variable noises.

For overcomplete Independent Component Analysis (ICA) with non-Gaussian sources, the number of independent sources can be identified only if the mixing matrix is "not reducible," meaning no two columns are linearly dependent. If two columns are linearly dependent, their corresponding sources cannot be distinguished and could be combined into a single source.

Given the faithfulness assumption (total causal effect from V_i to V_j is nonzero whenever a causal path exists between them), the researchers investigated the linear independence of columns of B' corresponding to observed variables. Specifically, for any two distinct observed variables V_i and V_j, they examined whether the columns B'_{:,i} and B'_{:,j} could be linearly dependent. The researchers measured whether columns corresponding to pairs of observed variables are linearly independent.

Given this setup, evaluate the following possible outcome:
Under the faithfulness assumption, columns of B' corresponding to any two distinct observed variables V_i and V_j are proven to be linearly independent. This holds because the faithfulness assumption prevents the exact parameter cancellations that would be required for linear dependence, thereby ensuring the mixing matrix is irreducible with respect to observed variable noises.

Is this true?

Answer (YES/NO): YES